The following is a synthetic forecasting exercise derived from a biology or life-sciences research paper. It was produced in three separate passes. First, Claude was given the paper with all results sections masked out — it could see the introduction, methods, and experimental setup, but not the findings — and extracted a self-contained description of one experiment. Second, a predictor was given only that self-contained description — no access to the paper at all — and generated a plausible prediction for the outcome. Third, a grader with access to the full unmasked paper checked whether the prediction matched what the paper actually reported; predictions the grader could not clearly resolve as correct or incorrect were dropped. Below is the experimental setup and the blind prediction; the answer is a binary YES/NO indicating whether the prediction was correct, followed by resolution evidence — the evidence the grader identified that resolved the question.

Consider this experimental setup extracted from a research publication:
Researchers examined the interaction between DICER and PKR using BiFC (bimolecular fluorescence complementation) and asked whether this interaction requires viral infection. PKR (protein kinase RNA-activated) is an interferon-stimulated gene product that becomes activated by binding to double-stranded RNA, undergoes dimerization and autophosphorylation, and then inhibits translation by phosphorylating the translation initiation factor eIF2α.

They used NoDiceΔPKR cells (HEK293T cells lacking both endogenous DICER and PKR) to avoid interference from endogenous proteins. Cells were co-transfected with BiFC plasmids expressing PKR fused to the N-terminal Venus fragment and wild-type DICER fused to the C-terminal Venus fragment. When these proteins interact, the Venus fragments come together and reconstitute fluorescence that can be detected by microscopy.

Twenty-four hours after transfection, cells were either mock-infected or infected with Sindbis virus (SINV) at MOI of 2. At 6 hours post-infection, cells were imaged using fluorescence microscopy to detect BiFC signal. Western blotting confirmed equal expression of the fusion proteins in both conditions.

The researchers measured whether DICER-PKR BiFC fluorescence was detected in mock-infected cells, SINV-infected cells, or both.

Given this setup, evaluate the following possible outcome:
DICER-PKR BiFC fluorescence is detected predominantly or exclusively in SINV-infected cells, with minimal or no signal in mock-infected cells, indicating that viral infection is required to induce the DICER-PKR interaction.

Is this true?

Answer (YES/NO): NO